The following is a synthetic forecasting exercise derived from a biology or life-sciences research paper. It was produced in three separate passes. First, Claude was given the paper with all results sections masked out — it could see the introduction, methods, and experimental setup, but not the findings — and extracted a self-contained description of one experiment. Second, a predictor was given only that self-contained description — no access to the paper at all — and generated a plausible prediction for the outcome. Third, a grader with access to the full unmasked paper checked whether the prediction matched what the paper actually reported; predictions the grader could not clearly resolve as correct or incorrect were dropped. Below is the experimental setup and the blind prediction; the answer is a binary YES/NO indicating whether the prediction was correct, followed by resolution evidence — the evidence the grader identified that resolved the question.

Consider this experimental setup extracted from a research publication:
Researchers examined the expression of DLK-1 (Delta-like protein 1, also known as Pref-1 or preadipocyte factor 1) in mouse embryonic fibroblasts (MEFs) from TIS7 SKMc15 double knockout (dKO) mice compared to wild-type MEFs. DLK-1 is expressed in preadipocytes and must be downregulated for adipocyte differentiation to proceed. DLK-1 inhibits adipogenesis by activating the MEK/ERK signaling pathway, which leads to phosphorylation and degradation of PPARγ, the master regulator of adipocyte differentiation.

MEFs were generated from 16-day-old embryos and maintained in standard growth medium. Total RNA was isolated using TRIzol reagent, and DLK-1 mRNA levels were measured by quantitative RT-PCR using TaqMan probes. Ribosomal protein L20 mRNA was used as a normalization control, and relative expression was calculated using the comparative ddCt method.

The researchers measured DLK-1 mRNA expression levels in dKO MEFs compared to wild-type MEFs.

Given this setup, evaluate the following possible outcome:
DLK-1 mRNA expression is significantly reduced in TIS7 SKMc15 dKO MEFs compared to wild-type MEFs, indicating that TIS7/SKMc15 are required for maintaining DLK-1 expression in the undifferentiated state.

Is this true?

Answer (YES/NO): NO